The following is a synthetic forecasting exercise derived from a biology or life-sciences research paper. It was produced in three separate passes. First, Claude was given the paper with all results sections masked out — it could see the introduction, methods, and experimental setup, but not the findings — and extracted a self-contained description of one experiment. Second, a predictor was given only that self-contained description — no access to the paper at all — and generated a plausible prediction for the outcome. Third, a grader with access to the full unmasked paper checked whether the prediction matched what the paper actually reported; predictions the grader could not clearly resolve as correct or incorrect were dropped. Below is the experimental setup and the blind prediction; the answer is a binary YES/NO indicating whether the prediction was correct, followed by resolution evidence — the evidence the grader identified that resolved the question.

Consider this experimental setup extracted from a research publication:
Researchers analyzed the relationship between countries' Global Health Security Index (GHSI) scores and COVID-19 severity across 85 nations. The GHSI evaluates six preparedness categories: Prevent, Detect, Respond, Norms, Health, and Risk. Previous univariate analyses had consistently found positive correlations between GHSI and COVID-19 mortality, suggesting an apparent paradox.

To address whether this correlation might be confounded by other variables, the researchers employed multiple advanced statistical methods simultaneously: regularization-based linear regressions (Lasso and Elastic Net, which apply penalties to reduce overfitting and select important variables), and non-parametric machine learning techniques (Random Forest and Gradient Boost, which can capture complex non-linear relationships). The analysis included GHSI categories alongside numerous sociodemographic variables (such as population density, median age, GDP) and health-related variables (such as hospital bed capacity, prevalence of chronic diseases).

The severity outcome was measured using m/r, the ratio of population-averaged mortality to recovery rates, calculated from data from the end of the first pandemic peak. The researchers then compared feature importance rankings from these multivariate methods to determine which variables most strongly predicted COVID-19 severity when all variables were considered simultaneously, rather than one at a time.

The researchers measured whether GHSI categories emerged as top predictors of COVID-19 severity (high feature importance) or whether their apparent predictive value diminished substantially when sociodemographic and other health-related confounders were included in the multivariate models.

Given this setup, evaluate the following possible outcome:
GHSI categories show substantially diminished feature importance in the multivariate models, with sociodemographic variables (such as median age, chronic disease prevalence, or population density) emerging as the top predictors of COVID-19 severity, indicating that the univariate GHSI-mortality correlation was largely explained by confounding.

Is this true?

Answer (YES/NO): YES